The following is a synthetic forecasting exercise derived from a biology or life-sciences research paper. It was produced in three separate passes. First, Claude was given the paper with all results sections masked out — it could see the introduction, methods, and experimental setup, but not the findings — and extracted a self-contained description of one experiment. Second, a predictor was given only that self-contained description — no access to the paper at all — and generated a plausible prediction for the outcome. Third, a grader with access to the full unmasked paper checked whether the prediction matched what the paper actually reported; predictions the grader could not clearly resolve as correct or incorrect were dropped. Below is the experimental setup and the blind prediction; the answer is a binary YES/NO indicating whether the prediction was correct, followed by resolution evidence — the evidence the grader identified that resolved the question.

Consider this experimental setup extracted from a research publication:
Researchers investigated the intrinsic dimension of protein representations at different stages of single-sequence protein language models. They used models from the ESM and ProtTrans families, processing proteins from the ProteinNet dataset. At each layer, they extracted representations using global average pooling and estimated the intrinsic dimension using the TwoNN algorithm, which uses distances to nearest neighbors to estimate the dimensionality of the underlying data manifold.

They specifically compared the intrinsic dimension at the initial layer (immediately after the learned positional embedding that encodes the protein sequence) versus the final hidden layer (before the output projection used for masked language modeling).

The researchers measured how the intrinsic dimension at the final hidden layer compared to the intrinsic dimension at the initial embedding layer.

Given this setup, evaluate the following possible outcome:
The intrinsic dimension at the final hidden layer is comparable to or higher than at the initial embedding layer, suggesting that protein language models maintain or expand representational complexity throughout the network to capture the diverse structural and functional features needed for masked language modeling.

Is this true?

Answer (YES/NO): NO